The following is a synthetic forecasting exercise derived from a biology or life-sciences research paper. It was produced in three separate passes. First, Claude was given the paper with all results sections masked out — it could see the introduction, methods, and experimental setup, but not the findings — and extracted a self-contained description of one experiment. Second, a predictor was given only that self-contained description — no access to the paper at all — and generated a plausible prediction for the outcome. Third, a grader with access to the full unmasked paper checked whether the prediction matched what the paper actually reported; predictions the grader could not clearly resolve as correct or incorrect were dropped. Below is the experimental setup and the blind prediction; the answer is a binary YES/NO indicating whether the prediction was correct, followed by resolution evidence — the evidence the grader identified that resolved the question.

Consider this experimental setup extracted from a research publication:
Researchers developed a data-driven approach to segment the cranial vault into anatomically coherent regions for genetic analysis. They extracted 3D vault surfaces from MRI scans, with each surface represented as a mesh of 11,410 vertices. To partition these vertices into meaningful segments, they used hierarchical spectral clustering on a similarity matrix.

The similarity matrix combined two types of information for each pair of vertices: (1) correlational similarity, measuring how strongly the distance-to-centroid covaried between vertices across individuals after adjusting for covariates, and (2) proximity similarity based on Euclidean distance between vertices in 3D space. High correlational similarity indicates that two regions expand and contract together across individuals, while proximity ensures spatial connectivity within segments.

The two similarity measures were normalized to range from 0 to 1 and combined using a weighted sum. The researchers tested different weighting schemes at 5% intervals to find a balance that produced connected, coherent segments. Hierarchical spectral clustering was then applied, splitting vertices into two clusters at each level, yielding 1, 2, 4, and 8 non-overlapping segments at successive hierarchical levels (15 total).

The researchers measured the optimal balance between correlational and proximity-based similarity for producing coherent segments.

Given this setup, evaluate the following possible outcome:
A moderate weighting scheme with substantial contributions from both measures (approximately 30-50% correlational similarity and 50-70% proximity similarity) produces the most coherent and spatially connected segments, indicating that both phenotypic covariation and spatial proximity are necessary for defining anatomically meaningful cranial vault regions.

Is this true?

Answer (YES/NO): NO